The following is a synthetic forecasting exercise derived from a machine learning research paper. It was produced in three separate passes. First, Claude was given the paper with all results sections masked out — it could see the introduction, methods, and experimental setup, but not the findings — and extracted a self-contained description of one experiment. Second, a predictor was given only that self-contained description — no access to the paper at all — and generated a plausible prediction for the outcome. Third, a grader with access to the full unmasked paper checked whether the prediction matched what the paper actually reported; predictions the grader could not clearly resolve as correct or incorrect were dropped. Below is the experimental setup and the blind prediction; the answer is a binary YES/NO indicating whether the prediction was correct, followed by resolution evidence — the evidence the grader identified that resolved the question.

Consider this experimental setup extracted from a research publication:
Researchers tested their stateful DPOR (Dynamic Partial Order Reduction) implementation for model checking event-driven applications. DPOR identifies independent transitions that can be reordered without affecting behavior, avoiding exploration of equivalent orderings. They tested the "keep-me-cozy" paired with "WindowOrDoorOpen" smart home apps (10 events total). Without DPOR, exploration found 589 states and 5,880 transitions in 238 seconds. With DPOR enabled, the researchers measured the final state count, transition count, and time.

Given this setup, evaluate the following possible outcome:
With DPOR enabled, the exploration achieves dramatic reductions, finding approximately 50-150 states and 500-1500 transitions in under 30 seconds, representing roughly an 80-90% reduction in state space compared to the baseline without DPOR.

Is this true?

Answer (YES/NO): NO